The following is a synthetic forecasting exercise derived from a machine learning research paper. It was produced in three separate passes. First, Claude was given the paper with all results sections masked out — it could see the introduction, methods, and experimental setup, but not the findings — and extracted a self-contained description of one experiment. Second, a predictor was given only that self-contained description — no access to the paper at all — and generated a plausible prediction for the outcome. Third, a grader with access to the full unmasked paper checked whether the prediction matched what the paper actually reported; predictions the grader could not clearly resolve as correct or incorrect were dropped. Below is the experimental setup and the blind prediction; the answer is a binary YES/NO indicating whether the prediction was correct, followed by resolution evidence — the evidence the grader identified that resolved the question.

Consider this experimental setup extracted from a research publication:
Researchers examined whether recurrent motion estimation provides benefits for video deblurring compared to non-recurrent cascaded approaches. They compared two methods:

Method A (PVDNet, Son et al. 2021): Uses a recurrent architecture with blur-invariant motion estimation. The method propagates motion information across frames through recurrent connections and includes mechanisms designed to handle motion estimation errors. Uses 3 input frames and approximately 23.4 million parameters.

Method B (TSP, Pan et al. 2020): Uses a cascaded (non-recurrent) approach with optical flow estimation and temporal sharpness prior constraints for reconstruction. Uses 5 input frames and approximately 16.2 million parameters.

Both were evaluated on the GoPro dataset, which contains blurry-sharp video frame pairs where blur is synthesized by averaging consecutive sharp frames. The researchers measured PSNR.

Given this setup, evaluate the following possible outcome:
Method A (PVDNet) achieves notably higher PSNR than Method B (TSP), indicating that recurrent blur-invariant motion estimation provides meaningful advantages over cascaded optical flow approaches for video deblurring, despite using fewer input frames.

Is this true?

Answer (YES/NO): NO